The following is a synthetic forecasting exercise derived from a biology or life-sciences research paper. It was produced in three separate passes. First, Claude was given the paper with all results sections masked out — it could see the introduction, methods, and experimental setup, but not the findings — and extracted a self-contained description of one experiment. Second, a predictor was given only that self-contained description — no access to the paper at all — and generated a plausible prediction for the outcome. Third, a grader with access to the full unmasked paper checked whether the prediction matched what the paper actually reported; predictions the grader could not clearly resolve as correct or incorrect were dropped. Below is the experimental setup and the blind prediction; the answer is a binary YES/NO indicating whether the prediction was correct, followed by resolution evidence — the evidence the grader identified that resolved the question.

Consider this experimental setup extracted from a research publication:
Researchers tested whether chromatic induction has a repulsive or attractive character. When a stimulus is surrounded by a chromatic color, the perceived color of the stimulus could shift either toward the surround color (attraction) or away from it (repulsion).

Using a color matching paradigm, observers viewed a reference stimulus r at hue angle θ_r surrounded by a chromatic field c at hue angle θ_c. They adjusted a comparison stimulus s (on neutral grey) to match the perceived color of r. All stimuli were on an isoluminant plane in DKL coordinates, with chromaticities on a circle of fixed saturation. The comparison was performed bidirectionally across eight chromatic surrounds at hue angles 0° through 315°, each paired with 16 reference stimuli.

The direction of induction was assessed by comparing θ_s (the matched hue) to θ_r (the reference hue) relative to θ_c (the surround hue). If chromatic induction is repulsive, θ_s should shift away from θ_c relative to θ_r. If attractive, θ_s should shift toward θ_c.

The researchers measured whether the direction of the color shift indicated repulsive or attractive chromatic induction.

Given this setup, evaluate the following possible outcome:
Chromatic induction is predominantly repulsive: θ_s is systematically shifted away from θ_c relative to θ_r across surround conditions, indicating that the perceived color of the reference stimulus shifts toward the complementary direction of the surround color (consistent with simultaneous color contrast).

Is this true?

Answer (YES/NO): YES